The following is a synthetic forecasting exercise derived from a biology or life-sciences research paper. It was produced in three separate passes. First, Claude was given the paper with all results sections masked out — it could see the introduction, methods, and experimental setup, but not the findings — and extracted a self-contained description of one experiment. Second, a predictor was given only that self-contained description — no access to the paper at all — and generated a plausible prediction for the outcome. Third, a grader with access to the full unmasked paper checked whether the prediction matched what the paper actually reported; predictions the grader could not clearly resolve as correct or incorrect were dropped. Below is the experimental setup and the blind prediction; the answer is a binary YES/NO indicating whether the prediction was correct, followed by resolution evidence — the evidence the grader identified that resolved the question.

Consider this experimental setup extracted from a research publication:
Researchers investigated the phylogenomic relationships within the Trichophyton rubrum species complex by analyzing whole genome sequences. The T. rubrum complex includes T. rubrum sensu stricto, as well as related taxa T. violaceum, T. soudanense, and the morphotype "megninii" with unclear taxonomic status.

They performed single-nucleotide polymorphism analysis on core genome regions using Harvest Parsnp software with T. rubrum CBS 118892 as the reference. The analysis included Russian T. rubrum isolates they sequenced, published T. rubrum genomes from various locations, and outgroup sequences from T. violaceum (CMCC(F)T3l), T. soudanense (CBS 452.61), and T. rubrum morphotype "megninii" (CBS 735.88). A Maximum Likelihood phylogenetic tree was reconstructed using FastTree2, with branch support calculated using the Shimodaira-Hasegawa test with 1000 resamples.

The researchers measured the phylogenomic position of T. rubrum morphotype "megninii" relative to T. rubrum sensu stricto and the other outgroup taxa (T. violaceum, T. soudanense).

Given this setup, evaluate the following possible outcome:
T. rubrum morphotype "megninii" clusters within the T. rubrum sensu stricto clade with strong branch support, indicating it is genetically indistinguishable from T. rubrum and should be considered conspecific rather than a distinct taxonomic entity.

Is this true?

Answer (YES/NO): NO